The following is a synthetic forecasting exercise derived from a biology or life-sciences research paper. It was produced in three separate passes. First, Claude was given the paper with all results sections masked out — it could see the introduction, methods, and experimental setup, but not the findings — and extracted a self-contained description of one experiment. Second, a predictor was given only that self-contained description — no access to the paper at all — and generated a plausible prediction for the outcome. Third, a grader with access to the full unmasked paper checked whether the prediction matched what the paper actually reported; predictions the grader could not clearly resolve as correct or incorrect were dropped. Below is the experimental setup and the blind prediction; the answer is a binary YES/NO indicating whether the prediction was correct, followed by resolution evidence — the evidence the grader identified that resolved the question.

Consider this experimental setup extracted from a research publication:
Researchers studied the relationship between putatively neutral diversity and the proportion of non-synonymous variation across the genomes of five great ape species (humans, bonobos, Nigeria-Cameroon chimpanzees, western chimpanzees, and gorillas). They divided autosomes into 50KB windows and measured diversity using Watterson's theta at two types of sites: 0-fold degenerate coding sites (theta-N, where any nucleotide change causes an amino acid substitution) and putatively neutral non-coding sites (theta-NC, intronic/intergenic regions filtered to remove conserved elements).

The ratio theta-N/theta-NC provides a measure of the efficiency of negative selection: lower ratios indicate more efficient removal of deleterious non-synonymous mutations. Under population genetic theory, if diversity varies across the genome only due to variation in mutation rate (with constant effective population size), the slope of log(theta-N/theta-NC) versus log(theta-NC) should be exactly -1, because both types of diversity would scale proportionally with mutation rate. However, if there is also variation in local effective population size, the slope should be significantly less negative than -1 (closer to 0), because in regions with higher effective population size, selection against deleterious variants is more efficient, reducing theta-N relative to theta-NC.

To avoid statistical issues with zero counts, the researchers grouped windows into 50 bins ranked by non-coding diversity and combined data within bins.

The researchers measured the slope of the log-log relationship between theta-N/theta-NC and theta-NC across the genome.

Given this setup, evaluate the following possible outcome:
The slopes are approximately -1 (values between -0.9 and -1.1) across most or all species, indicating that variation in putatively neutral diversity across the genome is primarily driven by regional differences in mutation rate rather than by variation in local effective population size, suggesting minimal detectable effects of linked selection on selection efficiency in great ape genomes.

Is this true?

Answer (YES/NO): NO